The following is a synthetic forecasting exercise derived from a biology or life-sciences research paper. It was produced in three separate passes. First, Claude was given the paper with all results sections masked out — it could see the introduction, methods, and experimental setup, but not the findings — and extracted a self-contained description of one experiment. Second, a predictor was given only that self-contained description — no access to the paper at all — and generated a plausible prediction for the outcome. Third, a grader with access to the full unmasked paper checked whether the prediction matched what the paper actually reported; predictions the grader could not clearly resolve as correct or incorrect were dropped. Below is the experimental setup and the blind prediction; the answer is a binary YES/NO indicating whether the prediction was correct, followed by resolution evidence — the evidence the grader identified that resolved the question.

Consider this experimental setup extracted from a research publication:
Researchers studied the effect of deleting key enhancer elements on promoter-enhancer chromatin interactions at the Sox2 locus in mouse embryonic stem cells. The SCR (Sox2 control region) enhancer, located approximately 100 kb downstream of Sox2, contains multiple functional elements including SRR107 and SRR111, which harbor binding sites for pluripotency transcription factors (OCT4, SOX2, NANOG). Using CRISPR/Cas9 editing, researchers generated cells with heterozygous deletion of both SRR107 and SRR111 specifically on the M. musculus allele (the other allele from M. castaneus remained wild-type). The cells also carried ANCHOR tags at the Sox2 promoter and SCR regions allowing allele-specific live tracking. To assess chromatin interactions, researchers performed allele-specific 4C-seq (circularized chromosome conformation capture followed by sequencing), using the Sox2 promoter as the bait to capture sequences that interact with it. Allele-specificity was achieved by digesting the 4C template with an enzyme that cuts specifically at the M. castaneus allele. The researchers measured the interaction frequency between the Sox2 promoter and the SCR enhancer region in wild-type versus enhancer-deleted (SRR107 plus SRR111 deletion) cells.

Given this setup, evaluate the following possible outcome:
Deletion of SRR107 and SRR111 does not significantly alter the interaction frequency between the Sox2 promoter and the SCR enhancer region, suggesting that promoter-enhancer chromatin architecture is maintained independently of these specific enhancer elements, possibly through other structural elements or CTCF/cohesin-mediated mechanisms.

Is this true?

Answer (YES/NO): YES